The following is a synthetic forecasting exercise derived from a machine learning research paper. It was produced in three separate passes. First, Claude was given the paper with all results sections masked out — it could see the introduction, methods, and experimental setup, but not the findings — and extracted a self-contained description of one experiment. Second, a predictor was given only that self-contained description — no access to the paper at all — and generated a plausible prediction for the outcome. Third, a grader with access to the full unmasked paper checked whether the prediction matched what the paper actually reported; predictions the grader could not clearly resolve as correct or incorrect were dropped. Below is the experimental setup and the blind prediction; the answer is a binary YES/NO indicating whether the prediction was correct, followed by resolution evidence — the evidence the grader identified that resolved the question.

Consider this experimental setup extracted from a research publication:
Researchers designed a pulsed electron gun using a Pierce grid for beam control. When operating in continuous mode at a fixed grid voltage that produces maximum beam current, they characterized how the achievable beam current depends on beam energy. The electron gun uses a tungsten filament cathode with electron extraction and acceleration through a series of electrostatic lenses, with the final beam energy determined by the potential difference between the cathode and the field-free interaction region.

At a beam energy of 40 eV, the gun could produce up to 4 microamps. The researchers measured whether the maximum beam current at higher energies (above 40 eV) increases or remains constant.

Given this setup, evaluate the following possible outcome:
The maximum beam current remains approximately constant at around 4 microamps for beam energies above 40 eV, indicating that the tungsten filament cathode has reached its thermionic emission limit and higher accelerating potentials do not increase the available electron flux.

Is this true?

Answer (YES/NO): NO